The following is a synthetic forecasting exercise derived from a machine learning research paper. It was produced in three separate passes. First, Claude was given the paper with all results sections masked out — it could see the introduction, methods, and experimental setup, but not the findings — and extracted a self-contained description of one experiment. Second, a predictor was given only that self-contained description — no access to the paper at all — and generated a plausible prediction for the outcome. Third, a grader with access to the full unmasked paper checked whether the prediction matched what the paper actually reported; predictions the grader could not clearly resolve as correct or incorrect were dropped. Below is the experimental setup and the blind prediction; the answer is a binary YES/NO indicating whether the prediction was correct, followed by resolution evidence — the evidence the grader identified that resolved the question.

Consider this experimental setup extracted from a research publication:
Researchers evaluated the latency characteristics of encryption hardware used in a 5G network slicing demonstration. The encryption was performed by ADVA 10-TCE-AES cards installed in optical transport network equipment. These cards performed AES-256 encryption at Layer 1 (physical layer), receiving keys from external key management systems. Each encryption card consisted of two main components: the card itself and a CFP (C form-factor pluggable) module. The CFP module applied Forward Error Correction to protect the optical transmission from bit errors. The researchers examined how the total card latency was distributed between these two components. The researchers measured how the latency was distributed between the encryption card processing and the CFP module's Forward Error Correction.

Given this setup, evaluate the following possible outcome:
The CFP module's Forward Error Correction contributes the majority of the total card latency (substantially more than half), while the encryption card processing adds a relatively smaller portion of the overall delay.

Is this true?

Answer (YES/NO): YES